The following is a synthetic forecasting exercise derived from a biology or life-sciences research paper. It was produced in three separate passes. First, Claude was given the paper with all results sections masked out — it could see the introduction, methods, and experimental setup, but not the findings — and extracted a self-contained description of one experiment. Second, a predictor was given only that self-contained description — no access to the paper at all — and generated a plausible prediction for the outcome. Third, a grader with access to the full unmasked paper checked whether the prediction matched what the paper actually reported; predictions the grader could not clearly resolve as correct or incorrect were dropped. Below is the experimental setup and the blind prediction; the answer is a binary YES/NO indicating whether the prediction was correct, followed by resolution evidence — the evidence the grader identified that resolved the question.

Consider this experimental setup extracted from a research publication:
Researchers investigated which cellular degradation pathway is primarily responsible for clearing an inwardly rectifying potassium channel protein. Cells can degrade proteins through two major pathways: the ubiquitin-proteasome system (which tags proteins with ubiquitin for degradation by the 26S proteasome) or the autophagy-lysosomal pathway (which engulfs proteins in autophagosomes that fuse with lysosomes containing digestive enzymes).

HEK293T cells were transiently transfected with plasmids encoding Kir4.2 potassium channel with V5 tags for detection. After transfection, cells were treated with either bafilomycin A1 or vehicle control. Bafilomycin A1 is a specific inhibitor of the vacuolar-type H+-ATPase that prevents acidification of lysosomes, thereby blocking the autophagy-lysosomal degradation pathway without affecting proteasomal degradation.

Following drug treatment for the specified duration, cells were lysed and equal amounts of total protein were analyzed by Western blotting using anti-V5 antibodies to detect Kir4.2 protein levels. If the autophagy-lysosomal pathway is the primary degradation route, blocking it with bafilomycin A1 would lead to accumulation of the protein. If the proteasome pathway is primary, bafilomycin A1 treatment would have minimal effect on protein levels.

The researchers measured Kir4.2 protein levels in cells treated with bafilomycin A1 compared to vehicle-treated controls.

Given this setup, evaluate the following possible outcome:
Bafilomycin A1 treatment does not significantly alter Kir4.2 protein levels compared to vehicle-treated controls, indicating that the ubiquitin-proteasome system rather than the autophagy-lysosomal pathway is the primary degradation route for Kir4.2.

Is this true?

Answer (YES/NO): NO